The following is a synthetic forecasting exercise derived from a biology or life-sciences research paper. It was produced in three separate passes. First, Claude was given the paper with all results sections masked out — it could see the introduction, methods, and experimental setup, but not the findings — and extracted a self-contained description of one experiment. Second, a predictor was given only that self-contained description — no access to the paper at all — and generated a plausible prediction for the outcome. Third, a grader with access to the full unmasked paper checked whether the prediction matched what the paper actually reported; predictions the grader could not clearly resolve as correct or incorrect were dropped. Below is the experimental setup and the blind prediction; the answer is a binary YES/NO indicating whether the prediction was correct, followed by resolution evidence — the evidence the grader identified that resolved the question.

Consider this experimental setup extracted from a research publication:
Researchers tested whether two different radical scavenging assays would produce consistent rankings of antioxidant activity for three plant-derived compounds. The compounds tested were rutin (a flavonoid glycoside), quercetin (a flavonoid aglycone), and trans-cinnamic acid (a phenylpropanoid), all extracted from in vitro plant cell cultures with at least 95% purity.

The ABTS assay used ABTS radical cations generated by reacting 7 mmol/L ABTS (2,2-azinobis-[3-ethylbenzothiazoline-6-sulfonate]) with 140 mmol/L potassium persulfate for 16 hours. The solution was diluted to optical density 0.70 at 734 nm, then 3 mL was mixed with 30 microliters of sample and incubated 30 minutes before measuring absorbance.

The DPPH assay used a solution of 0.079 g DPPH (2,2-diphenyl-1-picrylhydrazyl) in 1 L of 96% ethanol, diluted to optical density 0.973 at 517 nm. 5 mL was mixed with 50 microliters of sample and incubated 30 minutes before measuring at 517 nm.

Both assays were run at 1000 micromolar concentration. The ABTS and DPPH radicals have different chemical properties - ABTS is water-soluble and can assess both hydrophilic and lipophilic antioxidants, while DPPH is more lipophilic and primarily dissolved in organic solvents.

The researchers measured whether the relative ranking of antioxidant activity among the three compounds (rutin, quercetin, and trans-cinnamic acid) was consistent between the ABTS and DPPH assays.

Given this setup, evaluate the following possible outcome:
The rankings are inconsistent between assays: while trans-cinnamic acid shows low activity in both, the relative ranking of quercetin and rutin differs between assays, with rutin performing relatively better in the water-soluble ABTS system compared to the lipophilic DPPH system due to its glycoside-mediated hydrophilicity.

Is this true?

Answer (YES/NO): NO